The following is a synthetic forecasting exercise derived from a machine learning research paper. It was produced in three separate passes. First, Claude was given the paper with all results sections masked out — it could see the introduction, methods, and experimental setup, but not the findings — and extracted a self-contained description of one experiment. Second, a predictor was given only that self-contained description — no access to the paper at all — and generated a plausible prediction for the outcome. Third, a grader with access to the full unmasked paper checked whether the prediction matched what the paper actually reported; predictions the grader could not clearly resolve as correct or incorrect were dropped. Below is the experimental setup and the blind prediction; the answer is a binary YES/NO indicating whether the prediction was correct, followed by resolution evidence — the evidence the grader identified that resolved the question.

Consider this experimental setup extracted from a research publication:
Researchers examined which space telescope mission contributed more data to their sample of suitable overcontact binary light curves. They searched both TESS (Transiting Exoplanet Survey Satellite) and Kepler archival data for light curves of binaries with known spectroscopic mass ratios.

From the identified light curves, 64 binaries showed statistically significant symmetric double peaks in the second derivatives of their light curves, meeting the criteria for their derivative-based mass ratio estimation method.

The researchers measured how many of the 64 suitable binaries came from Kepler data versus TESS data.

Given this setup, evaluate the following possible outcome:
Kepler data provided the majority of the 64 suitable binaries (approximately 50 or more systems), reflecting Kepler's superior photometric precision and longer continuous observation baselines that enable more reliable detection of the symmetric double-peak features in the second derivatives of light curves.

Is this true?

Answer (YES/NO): NO